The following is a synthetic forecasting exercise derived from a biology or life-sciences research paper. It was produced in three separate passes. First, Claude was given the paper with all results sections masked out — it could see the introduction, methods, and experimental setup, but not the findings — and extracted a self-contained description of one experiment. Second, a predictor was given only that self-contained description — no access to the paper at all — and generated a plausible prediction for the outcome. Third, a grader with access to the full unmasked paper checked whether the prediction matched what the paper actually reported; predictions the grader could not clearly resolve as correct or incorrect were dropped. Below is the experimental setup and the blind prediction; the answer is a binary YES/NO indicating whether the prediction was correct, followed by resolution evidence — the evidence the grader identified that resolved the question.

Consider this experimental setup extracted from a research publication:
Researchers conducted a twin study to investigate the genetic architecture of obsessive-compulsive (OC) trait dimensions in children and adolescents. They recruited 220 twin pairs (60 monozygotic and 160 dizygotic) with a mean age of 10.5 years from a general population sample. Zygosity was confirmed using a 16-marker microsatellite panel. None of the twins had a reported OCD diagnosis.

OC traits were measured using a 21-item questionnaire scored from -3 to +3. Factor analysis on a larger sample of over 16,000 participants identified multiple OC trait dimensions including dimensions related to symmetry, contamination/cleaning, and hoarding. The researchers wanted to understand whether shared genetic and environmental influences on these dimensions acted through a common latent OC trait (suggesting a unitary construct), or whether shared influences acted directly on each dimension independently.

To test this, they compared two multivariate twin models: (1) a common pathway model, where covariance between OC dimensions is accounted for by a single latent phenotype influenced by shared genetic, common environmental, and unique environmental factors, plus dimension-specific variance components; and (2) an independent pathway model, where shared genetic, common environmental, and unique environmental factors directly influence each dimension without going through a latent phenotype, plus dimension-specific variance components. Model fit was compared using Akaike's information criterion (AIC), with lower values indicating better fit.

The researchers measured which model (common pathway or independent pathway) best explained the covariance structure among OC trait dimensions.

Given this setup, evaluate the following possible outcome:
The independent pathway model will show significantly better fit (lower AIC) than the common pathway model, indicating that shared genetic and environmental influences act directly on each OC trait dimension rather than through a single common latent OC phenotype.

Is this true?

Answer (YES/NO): YES